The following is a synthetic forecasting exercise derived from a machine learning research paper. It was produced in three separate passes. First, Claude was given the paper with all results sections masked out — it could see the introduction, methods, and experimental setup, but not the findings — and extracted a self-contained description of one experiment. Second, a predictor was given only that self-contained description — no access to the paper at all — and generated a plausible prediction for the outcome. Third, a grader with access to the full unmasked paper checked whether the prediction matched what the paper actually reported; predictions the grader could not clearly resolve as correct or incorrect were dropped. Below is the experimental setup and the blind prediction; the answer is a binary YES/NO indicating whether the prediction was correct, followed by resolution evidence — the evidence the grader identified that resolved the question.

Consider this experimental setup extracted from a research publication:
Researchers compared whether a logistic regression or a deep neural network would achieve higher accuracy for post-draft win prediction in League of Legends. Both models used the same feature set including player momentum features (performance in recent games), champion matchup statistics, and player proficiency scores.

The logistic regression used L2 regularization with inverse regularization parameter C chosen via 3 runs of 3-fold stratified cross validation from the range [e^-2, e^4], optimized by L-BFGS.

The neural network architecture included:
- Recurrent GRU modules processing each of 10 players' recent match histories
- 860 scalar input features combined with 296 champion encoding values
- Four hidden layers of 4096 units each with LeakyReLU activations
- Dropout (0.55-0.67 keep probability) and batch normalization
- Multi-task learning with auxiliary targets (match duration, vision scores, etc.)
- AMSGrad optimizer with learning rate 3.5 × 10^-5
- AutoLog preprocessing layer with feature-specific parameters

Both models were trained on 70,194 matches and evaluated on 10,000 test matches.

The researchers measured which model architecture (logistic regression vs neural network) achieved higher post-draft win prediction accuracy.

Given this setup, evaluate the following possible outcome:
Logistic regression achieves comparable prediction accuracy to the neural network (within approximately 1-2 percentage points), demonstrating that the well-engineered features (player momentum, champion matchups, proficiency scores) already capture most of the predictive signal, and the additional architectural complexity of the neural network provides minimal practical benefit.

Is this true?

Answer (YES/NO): NO